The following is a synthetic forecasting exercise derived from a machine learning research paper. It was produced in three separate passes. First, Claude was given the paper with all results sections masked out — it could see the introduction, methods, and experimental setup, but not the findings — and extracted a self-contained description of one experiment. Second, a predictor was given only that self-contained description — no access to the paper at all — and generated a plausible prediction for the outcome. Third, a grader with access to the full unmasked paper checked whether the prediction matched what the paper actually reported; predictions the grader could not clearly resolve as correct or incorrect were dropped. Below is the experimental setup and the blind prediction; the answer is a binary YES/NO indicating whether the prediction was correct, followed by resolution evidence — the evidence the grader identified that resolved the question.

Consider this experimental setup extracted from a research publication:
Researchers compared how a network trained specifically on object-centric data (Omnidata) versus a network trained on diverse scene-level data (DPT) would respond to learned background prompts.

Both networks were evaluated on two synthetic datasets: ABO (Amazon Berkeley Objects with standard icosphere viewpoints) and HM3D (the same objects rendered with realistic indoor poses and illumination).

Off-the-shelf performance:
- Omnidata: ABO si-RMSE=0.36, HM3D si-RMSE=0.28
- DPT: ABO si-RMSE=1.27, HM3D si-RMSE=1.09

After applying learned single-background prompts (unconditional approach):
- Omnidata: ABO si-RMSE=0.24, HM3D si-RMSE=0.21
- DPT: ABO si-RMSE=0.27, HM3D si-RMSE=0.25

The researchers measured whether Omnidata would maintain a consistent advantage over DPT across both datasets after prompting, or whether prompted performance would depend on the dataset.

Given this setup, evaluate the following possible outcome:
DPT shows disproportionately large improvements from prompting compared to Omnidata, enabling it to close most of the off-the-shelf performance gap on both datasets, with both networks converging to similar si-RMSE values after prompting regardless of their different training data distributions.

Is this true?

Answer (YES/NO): YES